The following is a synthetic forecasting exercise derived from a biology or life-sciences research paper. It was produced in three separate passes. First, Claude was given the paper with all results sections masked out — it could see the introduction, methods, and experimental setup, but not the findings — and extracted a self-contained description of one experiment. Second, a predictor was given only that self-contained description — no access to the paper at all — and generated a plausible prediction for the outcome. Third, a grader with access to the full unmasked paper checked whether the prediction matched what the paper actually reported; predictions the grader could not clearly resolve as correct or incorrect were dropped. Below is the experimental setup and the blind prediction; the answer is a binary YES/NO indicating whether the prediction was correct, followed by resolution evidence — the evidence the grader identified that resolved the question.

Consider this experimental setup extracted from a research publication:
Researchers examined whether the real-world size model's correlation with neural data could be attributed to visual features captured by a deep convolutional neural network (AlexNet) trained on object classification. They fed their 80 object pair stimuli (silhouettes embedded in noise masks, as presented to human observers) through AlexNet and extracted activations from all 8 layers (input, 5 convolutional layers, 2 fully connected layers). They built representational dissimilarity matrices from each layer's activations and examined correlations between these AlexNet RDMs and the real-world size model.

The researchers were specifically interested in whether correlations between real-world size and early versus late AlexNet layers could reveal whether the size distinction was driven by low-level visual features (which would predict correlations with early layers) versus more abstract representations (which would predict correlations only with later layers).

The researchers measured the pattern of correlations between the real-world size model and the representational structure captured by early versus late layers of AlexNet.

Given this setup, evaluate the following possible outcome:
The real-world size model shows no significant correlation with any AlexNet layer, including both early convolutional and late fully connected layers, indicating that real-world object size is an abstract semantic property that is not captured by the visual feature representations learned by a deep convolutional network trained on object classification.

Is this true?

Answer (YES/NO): NO